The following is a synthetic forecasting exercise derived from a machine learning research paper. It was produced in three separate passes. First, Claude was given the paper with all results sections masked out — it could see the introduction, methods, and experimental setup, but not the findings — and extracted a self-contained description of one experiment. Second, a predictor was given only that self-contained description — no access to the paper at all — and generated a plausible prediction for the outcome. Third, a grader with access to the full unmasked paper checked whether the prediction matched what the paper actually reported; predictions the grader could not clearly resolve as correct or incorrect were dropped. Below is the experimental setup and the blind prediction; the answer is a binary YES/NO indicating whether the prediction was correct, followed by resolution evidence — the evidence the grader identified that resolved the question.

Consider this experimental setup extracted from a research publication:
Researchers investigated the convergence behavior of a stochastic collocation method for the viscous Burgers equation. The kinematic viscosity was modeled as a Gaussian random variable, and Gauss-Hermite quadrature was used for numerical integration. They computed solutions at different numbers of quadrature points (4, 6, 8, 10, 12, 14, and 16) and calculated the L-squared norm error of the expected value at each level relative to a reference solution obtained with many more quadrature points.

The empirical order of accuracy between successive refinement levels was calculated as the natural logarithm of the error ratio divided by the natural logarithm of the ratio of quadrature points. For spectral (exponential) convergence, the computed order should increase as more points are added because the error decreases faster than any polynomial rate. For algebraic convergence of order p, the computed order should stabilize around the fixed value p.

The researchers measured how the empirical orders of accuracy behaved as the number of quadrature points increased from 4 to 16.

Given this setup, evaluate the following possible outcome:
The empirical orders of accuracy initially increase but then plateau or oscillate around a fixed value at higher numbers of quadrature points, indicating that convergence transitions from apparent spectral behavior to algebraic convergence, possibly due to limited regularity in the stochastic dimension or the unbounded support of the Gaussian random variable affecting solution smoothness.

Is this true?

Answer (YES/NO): NO